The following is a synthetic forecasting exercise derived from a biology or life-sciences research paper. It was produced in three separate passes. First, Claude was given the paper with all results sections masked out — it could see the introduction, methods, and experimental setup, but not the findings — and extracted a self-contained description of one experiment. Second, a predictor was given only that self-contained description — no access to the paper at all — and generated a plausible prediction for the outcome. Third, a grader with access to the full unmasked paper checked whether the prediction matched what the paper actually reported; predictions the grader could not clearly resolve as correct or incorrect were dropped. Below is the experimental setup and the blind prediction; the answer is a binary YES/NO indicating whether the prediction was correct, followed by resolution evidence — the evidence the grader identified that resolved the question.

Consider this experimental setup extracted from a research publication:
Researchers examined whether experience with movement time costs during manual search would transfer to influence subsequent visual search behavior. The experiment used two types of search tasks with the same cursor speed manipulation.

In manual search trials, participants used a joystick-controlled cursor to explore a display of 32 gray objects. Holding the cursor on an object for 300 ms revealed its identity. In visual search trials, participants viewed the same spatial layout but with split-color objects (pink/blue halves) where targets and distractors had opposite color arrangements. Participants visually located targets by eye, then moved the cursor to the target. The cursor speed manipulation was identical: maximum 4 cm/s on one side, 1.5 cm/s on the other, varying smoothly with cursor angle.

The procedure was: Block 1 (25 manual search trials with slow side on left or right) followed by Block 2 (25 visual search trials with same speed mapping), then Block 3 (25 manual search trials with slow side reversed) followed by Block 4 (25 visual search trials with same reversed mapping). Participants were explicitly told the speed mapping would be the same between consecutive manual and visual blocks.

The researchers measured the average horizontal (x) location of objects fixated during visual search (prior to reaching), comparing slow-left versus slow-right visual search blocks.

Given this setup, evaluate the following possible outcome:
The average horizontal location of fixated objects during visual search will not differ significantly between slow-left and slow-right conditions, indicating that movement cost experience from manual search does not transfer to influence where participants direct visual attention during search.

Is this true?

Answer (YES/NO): NO